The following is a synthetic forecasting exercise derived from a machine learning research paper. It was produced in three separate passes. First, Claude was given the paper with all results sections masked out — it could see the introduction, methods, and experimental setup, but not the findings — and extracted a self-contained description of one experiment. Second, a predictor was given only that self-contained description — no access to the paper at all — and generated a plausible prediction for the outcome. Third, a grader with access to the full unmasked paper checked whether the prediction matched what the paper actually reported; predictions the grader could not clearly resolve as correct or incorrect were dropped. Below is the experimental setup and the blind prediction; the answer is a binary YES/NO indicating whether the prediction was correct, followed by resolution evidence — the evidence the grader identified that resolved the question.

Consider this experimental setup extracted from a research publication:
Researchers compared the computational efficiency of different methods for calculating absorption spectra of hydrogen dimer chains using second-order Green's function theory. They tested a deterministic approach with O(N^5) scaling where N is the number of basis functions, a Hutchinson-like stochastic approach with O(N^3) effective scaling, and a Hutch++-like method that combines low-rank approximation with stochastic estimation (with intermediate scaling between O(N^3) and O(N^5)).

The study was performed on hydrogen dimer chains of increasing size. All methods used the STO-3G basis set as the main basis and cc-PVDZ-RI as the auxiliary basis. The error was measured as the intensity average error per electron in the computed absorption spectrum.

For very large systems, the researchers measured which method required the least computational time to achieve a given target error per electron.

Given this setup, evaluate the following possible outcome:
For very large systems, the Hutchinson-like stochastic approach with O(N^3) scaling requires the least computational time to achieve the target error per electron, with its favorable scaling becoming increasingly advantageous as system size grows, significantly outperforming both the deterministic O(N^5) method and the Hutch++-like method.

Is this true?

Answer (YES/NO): YES